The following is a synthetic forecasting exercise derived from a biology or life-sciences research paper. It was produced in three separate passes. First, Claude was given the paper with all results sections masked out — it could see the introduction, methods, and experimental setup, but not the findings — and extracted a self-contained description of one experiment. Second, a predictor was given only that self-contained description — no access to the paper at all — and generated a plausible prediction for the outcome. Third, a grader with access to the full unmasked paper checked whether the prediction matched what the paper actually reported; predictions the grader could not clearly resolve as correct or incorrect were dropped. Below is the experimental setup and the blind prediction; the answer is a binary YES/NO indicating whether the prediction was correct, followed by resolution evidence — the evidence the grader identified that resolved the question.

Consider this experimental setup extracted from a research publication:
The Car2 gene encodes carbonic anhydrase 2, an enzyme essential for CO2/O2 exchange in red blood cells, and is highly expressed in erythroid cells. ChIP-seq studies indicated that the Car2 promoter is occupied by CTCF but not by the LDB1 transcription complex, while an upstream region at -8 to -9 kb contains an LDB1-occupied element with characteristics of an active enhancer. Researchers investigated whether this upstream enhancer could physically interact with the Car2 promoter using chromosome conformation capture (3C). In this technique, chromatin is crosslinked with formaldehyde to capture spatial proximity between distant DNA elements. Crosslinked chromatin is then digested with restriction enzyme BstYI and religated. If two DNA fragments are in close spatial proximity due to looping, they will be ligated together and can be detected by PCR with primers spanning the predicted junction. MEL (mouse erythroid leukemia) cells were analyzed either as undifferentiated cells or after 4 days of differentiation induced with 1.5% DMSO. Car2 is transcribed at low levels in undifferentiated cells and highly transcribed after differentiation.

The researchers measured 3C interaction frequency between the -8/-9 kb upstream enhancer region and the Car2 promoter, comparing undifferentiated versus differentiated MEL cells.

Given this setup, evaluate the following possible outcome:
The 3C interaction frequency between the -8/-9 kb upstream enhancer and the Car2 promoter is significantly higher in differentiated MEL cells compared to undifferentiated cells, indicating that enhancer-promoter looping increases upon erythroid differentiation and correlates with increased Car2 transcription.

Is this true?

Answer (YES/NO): YES